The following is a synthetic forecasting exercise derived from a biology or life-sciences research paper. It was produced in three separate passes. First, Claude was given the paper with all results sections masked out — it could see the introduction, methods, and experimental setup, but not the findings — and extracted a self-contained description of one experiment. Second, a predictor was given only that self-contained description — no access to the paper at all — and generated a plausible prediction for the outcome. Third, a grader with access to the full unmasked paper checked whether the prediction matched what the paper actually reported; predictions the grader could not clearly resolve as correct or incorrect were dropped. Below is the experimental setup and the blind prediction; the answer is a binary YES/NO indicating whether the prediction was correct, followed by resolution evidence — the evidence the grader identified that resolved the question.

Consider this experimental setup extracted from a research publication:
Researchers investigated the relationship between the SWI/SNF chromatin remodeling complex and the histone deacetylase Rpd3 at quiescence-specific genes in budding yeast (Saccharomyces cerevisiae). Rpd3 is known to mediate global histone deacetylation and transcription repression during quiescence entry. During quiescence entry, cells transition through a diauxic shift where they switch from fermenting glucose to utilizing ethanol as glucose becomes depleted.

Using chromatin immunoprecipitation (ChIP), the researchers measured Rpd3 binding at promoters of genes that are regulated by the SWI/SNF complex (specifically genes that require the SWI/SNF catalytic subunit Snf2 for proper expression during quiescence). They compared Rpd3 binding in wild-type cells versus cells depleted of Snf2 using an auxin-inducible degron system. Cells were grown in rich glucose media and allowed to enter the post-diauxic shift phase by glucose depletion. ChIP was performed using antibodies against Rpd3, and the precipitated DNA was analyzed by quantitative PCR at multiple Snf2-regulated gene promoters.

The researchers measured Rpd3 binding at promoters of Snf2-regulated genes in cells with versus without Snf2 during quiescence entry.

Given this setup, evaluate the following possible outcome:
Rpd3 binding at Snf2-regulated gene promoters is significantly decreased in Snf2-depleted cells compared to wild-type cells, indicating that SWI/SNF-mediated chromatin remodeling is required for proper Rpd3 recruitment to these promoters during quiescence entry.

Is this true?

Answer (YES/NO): YES